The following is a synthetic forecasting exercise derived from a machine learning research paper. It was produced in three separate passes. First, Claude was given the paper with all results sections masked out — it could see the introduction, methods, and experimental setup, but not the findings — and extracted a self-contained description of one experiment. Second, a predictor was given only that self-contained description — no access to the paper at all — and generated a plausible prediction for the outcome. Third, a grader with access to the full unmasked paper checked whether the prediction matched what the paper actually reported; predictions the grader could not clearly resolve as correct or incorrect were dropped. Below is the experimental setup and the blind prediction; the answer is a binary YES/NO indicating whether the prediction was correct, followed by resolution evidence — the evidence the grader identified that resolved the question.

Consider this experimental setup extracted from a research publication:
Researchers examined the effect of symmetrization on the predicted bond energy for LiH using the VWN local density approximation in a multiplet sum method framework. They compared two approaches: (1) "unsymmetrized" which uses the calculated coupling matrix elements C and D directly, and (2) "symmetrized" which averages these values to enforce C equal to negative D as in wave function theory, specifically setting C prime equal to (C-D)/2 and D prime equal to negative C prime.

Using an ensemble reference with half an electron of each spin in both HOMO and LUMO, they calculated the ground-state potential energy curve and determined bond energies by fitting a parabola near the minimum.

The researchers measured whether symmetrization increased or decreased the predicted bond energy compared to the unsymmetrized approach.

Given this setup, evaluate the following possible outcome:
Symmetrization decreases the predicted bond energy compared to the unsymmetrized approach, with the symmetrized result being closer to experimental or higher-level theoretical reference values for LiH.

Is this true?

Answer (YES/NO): NO